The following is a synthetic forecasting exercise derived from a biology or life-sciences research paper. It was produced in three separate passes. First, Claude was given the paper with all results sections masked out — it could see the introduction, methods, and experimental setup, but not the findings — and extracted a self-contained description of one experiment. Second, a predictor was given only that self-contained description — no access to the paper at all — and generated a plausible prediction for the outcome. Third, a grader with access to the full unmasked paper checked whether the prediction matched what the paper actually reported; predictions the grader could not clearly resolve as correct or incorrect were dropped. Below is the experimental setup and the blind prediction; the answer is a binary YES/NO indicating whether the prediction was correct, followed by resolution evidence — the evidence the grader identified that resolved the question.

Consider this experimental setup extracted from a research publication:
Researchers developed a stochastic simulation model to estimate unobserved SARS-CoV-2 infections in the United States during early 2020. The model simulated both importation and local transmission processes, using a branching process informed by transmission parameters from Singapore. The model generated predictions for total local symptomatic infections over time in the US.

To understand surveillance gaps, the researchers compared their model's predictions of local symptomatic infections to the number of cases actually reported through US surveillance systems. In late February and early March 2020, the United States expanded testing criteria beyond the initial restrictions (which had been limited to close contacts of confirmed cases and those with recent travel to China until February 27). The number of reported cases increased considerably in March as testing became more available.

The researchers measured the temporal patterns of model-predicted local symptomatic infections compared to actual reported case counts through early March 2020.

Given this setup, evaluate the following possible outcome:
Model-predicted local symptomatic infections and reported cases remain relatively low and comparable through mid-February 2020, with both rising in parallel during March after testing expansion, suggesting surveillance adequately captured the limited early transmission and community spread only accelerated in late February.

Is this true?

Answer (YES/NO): NO